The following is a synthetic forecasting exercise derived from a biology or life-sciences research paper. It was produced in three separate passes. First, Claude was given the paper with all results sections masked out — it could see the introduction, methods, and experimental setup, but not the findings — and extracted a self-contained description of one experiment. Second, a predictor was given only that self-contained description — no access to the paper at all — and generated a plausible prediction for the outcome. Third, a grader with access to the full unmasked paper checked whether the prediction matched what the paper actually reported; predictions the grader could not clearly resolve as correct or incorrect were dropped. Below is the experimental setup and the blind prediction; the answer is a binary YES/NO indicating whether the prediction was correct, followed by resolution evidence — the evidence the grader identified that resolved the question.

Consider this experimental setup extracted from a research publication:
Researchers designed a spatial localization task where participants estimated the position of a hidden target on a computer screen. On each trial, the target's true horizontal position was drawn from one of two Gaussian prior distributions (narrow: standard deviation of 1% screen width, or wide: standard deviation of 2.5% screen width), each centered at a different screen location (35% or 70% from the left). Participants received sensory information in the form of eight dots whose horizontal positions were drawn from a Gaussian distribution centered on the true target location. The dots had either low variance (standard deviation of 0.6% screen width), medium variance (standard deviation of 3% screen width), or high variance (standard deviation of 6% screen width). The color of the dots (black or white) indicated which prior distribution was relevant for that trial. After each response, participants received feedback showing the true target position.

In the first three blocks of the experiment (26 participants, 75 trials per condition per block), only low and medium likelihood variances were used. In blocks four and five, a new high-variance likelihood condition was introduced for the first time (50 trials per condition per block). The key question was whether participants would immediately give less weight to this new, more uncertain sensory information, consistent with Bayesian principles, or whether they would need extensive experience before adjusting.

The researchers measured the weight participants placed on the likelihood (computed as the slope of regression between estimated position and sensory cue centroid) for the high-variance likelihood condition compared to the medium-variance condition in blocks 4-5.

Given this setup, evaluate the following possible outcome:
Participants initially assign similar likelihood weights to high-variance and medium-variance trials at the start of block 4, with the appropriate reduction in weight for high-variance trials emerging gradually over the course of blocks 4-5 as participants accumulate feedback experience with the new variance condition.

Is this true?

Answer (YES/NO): NO